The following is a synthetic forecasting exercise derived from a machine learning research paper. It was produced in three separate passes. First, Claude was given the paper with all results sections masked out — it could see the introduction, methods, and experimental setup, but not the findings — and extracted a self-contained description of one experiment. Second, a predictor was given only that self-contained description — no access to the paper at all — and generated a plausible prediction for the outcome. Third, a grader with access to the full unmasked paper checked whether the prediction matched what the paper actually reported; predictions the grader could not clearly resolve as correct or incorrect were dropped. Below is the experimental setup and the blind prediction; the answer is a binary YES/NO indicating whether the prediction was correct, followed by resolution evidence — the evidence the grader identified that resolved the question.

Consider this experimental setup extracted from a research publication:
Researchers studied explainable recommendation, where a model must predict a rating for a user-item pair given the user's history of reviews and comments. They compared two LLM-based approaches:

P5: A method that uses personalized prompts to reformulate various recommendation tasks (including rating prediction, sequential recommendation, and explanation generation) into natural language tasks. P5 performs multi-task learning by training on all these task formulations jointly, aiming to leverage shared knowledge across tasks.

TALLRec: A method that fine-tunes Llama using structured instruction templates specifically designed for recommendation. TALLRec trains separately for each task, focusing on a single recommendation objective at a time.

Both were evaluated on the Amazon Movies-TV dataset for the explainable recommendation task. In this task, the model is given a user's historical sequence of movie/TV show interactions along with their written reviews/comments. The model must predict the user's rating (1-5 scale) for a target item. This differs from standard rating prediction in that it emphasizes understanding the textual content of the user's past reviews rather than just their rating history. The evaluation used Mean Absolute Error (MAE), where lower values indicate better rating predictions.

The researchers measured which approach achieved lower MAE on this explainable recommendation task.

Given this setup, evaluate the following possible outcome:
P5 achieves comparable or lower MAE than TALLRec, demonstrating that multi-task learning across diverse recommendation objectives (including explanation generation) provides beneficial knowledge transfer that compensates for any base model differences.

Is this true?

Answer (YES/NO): NO